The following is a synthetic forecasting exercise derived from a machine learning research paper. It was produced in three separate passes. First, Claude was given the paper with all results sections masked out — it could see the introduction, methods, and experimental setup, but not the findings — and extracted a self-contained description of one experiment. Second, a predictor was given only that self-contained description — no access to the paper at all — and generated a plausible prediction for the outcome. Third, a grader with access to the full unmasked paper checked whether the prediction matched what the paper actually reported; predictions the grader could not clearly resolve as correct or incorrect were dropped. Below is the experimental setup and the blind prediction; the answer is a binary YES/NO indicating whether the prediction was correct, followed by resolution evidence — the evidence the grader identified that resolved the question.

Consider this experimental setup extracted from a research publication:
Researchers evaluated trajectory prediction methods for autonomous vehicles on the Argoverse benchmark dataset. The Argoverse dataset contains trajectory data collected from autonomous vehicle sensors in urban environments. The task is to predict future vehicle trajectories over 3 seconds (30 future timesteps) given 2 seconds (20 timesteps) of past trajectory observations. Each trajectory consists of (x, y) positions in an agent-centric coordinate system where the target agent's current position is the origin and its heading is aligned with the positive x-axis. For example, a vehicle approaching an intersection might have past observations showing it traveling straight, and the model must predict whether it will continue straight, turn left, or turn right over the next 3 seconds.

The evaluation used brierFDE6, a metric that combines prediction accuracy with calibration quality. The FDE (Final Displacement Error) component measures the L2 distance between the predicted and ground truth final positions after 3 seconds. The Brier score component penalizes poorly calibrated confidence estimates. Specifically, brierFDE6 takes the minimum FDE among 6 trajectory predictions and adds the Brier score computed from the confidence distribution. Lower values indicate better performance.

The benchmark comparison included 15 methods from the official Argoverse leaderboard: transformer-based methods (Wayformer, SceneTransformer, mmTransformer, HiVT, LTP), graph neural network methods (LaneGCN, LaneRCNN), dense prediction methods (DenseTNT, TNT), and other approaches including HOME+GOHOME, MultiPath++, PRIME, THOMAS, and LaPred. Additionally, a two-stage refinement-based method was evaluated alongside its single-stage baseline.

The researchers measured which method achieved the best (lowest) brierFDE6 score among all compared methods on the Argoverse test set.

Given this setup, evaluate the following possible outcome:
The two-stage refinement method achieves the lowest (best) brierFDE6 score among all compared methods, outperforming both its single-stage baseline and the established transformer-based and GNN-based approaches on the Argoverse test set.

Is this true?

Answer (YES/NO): NO